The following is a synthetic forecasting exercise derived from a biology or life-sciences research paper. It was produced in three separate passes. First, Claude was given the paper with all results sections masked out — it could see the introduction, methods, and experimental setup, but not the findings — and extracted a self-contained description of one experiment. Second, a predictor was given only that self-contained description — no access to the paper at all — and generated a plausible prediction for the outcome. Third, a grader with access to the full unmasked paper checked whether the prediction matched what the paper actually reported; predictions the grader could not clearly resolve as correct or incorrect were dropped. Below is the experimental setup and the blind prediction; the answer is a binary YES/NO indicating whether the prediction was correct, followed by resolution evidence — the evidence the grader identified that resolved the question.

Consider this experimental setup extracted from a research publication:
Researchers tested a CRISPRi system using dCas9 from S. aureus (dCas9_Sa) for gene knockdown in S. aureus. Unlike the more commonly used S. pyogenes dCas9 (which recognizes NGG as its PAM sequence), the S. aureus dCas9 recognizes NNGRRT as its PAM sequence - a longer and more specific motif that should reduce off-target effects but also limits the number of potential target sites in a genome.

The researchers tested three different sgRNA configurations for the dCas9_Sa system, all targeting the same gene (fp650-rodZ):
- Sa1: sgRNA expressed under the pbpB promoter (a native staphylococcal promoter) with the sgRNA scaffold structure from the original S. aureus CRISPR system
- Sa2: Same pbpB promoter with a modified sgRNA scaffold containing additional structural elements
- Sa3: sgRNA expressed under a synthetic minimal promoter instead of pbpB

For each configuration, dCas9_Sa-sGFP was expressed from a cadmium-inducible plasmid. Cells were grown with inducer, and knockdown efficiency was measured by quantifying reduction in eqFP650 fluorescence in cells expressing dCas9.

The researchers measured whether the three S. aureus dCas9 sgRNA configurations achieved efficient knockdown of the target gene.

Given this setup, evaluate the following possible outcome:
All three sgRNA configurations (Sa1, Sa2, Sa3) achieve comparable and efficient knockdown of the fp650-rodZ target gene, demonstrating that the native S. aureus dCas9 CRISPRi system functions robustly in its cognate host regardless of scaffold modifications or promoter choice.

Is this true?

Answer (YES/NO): NO